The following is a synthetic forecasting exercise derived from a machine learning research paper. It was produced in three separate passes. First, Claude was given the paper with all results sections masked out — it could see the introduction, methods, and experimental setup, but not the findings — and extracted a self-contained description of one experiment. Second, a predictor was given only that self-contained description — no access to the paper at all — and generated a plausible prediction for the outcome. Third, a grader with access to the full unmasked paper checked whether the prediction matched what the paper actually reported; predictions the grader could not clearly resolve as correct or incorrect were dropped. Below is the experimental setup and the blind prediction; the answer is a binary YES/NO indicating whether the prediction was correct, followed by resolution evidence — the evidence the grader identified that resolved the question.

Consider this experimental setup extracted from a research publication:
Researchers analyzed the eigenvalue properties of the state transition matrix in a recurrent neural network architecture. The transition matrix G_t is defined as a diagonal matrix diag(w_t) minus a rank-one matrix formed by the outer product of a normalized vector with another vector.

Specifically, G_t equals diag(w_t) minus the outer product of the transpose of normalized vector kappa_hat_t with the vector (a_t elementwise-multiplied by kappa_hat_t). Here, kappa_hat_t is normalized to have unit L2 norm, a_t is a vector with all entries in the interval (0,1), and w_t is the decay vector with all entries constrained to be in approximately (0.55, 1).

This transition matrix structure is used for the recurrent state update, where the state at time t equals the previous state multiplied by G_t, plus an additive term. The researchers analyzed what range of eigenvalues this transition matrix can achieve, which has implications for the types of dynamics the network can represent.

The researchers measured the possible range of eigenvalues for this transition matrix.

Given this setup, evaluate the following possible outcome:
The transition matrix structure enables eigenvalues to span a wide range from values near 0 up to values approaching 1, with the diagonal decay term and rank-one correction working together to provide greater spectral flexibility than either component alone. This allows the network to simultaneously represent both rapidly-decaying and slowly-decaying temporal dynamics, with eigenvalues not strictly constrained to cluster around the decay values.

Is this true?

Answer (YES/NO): NO